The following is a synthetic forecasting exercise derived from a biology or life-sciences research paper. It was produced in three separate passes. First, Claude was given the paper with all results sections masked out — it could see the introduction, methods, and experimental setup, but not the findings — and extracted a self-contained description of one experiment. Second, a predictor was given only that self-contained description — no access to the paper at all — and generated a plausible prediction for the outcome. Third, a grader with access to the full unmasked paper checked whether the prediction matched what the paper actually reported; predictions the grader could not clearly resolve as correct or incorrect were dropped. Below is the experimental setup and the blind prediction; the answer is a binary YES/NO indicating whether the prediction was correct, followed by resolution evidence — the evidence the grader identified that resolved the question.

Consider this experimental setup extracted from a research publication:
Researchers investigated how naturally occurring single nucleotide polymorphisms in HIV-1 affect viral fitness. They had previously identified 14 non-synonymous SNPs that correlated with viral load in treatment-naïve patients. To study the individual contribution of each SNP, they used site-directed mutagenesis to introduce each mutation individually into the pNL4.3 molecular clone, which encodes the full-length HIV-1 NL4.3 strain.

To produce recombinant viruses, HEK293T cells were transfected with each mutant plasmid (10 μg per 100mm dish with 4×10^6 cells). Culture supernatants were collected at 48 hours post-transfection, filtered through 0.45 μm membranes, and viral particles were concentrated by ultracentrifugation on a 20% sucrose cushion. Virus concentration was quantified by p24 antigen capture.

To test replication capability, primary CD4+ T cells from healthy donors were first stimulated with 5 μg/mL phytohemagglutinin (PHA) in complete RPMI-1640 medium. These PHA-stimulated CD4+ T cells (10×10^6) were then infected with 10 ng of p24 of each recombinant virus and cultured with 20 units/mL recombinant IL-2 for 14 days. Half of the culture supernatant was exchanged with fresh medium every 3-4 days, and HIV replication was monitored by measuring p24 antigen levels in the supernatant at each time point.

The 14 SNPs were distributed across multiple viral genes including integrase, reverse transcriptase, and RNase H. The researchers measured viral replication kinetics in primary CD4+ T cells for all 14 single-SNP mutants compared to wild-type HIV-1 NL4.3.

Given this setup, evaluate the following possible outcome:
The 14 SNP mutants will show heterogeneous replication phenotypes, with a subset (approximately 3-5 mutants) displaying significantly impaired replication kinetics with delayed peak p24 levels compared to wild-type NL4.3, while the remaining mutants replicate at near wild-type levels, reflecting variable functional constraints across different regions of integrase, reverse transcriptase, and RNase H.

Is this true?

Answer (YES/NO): NO